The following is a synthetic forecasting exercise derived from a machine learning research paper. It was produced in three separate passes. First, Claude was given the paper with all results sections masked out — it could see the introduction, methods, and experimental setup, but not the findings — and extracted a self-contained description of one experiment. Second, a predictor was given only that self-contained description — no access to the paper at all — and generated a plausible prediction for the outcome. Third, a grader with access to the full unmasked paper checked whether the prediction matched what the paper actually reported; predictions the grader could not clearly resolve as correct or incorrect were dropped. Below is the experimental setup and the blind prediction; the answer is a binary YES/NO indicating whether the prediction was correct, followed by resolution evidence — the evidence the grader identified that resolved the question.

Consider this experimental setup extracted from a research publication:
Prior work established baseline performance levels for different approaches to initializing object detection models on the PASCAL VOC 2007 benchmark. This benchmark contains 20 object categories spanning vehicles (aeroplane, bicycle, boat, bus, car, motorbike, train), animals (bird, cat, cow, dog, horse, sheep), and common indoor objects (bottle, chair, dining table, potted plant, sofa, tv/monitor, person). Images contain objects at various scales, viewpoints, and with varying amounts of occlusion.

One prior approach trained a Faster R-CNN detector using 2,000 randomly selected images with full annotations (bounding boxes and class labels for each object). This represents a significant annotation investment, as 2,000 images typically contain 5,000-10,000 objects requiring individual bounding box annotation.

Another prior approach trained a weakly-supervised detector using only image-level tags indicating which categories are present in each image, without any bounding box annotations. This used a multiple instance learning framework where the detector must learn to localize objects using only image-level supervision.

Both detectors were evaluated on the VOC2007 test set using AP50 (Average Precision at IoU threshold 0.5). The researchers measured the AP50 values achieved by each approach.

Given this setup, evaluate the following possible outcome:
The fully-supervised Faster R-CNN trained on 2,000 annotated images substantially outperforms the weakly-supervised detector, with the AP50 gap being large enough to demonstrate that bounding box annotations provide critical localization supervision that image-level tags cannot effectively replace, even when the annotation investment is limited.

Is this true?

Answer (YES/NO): YES